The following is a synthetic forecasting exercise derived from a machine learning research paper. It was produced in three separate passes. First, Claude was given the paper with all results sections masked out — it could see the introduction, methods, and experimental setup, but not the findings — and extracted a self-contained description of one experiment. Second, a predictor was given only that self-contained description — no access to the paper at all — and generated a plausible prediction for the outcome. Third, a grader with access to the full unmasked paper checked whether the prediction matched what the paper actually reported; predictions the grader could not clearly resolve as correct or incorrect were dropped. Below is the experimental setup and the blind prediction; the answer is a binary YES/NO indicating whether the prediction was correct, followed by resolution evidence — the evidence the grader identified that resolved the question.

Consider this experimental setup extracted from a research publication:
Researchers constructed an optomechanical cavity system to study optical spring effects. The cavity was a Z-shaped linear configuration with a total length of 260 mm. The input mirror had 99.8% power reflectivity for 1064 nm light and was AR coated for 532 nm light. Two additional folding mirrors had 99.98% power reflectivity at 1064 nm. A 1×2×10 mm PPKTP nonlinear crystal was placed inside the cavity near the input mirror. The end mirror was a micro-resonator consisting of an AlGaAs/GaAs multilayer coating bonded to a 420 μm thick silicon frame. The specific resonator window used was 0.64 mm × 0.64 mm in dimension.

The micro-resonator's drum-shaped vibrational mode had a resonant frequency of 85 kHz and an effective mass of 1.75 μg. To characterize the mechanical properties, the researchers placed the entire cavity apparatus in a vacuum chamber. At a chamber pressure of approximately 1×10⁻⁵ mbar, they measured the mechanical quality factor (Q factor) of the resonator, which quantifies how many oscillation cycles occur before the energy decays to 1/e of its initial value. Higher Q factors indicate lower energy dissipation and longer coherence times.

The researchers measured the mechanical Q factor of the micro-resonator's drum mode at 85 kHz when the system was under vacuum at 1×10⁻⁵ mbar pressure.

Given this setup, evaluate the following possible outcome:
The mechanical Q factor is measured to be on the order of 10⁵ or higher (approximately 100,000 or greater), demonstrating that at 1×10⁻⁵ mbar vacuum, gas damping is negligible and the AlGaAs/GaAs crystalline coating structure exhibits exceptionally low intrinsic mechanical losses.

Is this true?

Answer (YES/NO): NO